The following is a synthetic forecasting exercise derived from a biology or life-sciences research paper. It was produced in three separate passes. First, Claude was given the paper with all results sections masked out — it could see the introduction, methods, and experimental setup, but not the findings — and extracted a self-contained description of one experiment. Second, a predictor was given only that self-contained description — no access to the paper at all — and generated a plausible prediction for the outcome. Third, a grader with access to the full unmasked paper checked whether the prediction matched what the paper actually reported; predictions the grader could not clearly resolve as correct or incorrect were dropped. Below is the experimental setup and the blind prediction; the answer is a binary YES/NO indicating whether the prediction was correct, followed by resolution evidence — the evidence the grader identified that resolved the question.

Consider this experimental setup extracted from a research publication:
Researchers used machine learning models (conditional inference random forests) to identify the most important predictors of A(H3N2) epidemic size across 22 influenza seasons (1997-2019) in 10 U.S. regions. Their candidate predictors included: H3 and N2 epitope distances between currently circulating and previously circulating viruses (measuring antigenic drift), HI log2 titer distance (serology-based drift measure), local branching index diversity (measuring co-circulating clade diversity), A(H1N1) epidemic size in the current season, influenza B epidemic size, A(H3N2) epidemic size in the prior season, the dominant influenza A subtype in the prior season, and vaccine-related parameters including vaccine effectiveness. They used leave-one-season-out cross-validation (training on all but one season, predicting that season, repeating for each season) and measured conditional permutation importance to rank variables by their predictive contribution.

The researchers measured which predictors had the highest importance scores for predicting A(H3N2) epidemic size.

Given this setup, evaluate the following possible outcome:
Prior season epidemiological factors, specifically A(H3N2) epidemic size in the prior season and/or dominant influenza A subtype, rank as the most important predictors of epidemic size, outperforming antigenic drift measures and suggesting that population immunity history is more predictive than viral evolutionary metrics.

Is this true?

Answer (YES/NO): NO